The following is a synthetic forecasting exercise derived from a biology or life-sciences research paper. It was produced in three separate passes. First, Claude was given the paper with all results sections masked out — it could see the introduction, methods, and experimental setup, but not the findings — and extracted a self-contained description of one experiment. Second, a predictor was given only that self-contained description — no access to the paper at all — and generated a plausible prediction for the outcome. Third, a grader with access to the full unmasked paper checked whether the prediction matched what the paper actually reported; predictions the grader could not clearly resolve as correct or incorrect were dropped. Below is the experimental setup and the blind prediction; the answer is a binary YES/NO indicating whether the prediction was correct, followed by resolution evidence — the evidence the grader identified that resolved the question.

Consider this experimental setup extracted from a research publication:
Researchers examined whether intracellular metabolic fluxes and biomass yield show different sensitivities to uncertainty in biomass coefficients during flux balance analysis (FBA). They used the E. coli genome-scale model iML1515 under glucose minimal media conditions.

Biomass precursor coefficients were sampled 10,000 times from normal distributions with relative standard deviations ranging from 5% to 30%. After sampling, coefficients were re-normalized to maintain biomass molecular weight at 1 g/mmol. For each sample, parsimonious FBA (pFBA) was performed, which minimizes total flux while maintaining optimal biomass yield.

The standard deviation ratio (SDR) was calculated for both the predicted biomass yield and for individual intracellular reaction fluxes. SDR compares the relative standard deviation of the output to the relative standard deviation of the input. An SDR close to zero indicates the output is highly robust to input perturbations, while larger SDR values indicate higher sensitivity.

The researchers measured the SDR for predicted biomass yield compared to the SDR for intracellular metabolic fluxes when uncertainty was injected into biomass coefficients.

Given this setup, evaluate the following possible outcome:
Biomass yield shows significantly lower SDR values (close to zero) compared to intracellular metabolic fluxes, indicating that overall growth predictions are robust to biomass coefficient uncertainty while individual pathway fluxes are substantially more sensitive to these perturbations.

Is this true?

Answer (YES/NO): YES